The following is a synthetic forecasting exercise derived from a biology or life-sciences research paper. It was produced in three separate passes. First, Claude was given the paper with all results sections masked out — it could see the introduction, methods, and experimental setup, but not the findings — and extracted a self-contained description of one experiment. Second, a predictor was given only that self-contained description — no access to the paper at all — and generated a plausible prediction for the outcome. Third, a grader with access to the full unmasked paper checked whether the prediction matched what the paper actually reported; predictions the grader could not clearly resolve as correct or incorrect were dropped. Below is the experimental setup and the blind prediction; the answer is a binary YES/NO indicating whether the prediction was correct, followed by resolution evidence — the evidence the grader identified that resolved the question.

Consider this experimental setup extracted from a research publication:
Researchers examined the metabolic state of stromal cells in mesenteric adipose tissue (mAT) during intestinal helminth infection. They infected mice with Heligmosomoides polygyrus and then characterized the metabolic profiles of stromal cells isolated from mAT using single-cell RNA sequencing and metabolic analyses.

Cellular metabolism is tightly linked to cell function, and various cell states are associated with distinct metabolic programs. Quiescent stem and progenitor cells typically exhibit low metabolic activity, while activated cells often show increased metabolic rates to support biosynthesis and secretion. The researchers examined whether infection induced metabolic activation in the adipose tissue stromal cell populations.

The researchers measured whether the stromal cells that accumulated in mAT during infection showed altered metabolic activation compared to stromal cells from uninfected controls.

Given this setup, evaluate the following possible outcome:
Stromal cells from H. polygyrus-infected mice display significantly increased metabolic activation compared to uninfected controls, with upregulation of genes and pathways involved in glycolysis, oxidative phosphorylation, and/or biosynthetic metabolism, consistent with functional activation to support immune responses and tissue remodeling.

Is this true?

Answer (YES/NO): YES